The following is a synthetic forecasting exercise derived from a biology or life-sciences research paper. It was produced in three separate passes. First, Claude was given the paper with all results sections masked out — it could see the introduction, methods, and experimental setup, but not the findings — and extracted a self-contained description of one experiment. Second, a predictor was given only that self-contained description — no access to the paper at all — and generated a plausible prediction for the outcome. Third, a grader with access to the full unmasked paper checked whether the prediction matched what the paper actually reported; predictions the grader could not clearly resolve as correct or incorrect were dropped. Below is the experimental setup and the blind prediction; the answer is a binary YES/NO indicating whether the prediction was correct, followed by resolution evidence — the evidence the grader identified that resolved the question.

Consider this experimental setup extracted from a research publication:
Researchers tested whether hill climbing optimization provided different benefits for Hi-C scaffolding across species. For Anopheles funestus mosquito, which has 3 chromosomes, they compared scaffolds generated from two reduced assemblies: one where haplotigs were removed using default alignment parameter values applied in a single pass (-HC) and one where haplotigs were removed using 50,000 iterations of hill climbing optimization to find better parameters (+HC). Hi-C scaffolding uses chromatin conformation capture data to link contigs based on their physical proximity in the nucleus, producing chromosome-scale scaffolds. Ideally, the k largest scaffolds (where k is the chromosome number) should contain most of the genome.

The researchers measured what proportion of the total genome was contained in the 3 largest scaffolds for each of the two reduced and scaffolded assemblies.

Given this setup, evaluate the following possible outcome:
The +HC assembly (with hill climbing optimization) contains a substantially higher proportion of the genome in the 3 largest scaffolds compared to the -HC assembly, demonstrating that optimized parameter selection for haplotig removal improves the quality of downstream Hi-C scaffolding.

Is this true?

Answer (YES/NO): YES